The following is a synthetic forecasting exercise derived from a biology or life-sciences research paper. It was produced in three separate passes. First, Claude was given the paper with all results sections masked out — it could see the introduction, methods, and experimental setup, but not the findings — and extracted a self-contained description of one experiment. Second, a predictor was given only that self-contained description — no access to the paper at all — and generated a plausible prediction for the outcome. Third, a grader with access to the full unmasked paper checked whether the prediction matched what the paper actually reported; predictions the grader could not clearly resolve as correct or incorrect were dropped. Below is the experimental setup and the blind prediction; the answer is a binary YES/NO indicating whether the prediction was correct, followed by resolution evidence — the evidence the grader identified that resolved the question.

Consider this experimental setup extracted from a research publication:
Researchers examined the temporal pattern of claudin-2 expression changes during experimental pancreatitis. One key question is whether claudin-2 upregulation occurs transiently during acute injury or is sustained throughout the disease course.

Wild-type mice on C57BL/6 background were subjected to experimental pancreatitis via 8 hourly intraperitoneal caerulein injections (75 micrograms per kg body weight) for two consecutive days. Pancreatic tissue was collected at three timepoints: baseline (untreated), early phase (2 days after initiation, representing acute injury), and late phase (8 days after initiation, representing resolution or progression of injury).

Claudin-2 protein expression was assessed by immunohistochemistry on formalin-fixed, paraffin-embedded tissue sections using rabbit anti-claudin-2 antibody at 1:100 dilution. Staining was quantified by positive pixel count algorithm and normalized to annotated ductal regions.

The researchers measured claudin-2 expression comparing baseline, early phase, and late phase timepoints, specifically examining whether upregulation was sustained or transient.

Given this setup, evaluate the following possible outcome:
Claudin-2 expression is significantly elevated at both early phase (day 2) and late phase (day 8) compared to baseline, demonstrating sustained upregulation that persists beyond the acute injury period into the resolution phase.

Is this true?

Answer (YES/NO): YES